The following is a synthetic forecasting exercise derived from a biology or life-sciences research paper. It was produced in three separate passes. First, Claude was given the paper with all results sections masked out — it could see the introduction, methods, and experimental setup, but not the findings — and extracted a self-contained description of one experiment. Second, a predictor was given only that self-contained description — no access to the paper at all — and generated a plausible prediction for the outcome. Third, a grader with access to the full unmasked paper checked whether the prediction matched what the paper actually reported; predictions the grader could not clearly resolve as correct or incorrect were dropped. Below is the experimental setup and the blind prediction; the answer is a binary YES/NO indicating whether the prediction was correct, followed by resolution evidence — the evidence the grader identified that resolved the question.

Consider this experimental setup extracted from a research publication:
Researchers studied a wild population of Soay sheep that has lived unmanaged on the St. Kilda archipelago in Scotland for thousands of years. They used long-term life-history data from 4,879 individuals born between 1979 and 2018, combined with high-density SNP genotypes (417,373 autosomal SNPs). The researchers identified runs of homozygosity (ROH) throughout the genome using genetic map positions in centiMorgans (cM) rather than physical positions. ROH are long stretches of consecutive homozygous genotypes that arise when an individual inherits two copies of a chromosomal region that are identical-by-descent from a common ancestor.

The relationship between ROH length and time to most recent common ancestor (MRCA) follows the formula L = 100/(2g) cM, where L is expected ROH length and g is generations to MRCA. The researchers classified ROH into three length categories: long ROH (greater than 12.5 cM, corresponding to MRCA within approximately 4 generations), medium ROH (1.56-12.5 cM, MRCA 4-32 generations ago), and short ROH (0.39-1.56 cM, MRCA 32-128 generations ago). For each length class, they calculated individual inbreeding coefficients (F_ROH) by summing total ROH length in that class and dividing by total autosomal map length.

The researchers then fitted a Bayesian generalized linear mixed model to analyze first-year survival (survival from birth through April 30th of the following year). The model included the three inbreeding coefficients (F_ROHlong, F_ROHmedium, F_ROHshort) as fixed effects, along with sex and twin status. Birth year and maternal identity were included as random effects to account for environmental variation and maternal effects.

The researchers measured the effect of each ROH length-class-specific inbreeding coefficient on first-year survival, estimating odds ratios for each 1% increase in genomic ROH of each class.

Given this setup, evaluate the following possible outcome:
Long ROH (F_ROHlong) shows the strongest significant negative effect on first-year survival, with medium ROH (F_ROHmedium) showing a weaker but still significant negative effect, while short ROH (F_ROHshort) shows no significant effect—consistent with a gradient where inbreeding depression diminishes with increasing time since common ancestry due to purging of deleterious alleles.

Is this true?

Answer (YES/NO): YES